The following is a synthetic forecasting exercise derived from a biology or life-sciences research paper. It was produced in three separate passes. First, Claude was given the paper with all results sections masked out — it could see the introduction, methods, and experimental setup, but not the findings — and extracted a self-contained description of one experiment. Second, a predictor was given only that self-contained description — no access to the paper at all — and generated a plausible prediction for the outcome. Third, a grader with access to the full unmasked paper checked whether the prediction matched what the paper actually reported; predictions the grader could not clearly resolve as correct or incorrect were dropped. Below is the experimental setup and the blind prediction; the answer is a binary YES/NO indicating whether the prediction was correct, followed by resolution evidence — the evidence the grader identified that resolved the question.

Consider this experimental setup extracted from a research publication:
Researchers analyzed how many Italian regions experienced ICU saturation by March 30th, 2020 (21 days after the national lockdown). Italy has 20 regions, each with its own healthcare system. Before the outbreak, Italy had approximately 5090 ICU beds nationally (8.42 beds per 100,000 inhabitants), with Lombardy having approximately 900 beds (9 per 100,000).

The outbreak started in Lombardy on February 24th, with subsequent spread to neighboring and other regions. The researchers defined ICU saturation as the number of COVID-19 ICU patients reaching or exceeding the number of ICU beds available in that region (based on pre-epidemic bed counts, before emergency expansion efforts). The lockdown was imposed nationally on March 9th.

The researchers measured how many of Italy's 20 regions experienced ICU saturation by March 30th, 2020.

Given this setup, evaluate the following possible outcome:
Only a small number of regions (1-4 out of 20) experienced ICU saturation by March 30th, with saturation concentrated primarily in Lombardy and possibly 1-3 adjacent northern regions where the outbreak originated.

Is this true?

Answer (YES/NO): NO